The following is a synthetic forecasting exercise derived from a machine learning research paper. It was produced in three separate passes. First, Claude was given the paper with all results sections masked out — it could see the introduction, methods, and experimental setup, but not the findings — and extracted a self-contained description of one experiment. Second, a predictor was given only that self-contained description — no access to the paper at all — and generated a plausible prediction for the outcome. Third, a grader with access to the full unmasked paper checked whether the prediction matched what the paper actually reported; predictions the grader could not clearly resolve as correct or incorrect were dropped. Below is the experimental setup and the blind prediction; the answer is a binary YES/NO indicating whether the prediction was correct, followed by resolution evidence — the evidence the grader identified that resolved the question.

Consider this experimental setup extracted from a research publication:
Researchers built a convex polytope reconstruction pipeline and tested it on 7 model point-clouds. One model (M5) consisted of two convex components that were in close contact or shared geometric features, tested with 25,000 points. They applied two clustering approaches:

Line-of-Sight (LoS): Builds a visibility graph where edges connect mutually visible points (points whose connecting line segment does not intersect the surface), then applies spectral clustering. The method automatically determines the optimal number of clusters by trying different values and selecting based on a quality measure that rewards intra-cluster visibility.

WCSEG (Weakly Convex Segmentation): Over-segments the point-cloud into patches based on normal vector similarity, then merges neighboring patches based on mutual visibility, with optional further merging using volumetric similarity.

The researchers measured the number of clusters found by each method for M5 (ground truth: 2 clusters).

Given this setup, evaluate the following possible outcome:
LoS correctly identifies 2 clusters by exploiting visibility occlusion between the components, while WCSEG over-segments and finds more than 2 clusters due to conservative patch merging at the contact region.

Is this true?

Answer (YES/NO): NO